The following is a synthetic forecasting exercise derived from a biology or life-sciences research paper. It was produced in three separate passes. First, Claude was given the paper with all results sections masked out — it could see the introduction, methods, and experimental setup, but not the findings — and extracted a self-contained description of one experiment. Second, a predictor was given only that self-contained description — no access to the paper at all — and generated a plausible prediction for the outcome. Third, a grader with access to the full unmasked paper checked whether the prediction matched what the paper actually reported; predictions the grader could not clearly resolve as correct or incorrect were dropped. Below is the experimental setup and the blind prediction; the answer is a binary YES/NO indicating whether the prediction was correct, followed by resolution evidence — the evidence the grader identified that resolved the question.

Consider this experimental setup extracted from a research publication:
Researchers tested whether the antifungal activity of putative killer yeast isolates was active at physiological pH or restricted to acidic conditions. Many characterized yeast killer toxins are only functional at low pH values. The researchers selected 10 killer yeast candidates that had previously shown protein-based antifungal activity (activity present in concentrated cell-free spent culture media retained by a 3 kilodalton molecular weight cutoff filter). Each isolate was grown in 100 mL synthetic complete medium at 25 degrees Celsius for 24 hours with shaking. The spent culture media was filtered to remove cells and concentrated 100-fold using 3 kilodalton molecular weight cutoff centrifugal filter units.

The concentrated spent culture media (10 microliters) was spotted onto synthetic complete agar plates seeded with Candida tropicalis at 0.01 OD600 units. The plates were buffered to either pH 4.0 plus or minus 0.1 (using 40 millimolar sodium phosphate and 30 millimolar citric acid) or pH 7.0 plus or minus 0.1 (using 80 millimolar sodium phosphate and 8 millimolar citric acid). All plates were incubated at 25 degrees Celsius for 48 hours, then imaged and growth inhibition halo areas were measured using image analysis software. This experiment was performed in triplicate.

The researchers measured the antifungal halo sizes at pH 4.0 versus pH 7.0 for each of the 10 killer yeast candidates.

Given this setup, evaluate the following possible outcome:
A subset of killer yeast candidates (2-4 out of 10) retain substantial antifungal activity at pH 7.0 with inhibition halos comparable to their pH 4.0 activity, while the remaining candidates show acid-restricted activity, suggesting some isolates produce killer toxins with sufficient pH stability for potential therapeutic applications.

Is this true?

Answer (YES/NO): NO